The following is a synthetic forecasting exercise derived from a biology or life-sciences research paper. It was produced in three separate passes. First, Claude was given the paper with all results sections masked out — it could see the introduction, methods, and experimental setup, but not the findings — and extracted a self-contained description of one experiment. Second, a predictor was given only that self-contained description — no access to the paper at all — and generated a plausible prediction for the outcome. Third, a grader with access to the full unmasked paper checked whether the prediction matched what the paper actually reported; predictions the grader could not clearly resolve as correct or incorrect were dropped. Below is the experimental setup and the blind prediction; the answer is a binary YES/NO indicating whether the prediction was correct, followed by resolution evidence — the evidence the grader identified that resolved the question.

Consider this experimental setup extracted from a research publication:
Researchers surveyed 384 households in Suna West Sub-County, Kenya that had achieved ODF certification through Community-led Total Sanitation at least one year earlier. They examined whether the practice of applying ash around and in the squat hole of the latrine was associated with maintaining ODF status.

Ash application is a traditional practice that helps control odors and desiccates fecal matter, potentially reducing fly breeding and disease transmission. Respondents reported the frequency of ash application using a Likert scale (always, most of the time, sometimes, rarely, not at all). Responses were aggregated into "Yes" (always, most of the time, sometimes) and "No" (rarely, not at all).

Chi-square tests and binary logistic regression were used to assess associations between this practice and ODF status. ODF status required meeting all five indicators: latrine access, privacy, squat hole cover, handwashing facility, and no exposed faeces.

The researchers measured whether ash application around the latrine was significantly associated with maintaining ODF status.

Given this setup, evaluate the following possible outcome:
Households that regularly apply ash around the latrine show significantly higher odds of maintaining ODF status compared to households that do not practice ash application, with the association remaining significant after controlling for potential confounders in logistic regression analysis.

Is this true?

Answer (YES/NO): YES